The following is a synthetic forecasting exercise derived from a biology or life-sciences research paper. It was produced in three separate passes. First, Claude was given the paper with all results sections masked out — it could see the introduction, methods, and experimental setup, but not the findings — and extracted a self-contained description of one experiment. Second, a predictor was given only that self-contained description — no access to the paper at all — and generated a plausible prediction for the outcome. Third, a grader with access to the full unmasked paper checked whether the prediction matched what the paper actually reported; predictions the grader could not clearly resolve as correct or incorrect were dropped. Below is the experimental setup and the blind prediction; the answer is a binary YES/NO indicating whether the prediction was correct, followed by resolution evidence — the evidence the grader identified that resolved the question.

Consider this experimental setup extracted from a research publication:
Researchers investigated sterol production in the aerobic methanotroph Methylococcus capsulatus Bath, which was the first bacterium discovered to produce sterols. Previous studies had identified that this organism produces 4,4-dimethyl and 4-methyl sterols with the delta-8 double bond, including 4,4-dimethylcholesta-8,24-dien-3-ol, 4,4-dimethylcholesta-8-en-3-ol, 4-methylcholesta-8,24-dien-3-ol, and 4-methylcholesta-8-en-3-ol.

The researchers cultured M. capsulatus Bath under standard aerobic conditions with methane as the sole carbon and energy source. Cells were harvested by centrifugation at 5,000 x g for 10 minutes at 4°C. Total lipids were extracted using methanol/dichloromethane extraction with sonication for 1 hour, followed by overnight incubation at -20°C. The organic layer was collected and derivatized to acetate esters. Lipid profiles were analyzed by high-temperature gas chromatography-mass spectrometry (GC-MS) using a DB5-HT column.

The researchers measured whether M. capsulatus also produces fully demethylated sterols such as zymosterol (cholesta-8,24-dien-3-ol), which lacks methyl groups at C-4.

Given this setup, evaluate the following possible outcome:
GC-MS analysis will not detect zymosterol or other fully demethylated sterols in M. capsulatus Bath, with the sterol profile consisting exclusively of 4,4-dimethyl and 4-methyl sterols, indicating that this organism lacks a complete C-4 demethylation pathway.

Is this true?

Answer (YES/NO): YES